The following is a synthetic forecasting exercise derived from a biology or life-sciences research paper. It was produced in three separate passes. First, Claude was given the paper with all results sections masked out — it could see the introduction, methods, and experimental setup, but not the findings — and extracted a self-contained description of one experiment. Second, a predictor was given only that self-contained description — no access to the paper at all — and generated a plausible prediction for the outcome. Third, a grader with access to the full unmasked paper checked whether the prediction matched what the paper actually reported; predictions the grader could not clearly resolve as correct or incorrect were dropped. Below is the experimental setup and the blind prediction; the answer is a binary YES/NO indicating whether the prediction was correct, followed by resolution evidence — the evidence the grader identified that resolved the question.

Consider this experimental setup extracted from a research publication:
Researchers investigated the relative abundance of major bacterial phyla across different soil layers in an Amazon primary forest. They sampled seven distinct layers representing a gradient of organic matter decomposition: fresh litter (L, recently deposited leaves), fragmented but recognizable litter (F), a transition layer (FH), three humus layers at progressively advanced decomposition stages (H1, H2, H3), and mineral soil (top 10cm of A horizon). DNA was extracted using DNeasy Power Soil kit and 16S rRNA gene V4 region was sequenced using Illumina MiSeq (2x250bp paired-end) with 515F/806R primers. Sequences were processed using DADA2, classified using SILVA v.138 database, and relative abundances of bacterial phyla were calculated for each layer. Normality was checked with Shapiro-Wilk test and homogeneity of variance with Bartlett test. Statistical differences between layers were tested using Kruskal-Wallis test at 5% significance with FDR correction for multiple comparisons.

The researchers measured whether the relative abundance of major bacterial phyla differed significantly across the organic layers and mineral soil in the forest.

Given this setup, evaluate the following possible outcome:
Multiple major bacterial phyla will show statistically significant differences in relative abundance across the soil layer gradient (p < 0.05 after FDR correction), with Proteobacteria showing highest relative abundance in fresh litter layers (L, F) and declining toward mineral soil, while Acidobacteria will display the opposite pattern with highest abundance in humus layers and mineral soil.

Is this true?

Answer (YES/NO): YES